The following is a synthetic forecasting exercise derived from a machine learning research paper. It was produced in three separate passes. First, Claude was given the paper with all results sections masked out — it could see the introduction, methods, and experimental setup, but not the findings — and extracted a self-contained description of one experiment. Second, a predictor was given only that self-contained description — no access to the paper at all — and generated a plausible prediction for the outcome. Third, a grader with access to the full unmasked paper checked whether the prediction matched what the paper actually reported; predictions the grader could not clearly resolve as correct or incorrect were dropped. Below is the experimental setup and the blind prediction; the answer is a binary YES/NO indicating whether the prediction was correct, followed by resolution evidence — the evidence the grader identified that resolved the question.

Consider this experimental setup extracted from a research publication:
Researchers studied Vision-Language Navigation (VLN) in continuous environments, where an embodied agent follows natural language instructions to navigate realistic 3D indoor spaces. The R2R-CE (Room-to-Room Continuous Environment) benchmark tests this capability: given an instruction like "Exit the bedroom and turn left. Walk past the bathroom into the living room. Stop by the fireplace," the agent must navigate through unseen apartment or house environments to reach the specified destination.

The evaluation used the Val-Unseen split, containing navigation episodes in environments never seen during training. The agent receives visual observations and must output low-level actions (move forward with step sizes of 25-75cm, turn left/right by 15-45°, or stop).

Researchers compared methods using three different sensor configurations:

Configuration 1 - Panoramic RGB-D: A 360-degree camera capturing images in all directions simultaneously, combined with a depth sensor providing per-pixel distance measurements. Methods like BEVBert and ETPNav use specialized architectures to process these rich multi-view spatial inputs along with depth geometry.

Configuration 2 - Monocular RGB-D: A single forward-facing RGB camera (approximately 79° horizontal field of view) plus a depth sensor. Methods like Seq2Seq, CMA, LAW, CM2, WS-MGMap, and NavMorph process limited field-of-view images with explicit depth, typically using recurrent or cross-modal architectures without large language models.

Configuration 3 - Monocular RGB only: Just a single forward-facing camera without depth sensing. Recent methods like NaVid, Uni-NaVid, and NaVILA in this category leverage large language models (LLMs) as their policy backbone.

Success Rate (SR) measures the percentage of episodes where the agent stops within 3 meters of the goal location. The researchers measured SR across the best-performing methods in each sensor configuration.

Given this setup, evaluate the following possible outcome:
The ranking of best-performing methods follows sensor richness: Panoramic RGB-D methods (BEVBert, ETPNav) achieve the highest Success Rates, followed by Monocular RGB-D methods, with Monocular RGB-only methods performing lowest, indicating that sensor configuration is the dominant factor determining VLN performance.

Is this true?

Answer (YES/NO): NO